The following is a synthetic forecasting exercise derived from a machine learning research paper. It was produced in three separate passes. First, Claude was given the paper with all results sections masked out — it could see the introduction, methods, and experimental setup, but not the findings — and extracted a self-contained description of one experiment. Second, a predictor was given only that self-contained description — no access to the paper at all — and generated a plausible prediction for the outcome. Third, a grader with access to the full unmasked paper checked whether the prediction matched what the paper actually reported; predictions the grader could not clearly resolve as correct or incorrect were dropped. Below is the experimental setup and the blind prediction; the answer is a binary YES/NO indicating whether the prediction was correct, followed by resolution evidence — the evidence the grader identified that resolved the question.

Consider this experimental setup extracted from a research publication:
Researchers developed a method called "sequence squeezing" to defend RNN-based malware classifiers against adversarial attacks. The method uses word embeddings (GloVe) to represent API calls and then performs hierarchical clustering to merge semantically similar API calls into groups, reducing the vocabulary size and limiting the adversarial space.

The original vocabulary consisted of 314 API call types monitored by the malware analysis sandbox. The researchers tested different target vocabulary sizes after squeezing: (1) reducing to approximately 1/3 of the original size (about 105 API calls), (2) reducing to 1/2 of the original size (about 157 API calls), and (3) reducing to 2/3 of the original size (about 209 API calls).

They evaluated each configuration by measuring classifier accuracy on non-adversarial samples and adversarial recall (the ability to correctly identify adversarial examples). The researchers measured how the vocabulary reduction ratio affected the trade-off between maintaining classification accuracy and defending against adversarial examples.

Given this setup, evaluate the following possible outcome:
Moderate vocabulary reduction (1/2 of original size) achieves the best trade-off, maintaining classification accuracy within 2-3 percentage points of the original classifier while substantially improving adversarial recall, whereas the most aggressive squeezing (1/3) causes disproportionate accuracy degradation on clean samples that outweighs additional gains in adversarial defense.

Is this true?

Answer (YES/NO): YES